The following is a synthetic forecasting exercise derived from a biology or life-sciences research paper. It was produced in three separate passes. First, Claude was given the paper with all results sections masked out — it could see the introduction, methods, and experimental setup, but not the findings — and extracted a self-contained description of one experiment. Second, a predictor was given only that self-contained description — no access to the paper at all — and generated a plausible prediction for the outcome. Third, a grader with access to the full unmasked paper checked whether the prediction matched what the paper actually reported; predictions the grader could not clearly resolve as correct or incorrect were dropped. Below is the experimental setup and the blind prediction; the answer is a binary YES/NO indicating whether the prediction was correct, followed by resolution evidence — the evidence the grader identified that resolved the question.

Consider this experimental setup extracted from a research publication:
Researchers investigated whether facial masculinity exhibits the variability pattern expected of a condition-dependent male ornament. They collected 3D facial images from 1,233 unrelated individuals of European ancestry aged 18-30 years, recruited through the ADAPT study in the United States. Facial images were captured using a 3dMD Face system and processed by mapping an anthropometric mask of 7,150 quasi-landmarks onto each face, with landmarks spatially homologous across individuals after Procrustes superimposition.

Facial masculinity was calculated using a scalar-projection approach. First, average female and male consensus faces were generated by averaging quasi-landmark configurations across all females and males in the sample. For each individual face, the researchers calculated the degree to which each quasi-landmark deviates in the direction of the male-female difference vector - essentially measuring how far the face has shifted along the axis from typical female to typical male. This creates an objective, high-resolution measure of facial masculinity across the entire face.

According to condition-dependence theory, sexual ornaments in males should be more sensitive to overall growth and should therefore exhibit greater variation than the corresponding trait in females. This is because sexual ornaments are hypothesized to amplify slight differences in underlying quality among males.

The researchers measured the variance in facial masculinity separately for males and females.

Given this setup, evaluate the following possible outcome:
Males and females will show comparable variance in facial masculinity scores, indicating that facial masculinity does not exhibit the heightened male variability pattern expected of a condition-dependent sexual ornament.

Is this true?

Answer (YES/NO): YES